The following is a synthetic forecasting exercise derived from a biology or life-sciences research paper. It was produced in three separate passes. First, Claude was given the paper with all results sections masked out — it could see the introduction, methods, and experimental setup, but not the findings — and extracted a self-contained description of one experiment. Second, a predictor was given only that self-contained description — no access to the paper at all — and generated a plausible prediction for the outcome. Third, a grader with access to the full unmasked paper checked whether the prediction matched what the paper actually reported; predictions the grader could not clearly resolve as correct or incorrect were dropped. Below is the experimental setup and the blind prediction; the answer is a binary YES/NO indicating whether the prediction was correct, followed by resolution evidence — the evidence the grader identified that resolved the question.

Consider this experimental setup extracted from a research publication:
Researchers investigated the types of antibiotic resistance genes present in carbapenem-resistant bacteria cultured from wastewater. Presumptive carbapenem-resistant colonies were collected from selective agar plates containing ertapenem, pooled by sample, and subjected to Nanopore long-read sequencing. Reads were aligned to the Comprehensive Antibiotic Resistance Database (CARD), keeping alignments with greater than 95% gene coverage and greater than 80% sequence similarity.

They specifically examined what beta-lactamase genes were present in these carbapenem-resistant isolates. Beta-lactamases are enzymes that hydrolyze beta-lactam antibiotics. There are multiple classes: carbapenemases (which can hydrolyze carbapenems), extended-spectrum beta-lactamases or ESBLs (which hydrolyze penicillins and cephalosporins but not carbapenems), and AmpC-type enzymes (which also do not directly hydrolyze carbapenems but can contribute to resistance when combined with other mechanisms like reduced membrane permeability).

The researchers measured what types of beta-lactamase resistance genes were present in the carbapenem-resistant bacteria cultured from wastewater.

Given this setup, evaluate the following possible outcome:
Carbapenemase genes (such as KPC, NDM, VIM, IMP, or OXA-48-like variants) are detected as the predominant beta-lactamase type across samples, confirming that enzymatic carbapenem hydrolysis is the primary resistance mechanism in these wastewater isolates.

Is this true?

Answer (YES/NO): YES